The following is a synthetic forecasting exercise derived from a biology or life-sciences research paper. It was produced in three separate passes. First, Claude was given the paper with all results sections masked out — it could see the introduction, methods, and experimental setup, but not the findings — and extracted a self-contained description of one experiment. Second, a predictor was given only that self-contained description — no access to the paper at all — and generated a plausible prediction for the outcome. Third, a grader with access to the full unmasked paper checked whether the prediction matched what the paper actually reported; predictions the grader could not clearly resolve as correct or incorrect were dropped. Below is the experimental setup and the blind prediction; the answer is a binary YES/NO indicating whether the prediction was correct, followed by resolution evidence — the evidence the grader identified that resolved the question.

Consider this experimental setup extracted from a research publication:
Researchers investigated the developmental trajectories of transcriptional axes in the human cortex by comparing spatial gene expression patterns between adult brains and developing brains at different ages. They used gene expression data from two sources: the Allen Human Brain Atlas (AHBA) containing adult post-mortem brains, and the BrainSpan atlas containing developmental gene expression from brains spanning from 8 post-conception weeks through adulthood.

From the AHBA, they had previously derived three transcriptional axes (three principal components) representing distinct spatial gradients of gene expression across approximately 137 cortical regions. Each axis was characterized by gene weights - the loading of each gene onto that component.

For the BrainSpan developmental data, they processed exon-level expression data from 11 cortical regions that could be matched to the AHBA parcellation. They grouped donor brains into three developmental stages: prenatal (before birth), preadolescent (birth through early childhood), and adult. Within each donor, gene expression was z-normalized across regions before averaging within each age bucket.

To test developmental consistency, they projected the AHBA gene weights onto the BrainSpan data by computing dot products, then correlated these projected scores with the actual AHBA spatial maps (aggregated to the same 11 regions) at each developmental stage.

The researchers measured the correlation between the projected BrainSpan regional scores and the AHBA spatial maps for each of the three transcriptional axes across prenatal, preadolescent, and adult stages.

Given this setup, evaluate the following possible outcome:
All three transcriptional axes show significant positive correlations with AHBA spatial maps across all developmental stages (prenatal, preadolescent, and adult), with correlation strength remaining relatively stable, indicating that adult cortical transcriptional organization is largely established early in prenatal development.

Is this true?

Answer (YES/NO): NO